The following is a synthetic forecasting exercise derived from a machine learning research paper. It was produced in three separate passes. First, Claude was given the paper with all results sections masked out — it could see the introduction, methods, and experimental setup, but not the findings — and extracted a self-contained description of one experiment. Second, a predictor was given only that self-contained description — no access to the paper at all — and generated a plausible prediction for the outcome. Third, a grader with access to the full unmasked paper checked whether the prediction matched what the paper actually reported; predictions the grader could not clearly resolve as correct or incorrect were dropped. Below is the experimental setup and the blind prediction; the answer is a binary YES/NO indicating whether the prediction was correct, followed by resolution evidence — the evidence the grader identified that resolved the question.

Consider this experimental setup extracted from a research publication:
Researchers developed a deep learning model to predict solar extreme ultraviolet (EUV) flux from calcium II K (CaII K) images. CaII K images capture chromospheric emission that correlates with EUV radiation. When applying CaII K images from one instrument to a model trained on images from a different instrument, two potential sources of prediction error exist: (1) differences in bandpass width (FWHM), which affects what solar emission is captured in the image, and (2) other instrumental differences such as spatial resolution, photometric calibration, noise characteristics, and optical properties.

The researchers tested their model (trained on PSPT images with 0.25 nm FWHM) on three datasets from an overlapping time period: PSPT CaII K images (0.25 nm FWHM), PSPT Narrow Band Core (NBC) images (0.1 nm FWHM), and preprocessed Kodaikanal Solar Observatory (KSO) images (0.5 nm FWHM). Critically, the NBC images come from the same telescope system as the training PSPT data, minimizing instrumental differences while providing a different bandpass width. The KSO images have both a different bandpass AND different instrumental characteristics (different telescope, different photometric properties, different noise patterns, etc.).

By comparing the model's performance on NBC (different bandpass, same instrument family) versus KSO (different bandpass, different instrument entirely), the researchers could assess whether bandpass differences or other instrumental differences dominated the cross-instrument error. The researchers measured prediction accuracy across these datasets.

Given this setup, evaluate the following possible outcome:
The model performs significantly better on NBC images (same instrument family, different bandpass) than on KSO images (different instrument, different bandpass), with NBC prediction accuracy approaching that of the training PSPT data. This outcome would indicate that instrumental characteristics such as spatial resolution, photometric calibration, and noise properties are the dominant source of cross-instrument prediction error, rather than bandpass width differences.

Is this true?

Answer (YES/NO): NO